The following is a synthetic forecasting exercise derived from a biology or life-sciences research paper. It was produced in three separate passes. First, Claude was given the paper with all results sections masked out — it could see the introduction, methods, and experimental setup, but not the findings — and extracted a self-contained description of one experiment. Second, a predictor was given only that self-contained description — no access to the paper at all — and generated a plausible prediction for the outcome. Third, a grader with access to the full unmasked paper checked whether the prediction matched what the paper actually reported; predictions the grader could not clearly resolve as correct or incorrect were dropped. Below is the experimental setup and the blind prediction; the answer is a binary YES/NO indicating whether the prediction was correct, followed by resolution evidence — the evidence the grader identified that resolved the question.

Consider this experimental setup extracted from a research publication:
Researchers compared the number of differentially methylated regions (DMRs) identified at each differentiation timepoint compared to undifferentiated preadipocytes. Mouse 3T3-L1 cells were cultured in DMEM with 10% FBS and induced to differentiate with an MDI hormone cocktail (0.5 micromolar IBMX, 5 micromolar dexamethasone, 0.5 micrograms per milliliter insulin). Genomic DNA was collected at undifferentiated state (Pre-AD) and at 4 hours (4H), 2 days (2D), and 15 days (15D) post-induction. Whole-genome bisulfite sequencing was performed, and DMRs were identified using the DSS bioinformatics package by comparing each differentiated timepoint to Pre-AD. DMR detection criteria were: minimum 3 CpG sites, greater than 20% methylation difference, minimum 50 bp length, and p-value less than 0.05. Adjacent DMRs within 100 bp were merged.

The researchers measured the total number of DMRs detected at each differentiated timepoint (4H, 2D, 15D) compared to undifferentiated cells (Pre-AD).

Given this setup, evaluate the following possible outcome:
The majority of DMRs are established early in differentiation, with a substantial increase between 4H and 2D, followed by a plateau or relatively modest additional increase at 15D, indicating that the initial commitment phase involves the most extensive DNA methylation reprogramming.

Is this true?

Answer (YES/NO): NO